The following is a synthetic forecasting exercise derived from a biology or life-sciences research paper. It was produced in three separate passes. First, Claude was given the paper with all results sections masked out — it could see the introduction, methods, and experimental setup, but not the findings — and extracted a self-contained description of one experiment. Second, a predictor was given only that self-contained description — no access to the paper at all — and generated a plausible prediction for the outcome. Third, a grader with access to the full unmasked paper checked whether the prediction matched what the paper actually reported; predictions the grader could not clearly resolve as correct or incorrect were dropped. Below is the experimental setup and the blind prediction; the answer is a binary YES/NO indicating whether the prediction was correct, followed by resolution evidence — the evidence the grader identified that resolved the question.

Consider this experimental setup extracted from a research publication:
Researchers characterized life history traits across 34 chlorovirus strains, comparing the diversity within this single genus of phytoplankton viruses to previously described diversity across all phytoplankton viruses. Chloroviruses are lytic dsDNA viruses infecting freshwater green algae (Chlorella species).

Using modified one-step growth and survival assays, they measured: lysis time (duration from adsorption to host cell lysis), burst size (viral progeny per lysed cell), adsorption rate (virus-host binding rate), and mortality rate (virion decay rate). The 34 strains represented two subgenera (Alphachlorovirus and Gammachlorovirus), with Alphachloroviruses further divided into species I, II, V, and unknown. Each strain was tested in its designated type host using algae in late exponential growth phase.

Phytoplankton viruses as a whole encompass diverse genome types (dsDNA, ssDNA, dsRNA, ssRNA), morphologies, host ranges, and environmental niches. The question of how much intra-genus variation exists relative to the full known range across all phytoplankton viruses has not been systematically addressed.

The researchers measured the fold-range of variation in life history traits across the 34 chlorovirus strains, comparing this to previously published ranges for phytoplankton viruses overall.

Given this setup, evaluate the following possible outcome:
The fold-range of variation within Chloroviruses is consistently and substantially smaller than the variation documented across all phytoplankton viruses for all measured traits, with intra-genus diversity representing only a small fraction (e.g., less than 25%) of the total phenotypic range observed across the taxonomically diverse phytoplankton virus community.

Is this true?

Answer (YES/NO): NO